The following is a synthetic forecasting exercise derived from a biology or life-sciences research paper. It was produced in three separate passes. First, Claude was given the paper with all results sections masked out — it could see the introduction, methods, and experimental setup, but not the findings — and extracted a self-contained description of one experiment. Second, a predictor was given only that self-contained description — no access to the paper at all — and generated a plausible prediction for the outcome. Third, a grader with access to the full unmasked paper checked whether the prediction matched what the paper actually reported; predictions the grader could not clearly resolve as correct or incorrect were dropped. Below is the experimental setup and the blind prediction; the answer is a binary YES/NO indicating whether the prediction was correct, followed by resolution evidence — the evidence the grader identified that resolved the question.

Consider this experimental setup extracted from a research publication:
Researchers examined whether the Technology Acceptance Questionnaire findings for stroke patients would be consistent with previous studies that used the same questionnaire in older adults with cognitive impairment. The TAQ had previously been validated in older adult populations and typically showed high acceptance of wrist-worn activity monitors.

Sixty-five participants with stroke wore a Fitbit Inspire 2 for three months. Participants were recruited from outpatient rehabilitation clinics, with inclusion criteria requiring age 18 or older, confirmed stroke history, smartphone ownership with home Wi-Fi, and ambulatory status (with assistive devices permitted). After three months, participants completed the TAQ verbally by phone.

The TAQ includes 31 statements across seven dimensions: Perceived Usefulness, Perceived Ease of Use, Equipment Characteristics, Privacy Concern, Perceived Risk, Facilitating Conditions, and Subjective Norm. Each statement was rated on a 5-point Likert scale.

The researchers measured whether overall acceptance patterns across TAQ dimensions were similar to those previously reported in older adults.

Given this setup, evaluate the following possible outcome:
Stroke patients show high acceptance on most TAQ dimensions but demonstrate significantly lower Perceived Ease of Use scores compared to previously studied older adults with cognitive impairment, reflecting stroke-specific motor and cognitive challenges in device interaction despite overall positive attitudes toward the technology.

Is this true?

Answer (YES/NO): NO